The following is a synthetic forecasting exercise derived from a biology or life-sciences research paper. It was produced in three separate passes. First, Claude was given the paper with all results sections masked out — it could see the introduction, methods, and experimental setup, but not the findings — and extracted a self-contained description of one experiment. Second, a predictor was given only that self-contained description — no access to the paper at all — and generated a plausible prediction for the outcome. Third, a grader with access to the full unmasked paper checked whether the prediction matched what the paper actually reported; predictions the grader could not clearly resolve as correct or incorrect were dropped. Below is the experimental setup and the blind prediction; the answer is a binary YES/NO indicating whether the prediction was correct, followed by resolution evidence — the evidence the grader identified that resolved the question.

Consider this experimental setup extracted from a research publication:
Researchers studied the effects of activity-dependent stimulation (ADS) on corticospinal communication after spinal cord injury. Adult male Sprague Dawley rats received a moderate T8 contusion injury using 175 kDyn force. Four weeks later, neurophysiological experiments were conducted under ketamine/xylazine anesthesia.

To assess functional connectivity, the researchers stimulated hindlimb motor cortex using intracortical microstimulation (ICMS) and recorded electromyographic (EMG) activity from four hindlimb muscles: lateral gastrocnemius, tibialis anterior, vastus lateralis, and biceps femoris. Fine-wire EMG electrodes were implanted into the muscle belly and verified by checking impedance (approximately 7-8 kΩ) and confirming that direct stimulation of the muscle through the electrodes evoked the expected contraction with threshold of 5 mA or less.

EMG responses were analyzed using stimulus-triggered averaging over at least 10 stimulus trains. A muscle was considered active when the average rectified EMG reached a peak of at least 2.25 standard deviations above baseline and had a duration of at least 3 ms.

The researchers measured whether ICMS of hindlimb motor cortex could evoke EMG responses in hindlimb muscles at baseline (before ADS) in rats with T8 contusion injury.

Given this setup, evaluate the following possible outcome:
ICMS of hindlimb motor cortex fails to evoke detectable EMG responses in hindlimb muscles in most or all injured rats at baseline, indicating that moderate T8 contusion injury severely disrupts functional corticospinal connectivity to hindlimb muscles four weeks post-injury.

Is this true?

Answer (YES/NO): YES